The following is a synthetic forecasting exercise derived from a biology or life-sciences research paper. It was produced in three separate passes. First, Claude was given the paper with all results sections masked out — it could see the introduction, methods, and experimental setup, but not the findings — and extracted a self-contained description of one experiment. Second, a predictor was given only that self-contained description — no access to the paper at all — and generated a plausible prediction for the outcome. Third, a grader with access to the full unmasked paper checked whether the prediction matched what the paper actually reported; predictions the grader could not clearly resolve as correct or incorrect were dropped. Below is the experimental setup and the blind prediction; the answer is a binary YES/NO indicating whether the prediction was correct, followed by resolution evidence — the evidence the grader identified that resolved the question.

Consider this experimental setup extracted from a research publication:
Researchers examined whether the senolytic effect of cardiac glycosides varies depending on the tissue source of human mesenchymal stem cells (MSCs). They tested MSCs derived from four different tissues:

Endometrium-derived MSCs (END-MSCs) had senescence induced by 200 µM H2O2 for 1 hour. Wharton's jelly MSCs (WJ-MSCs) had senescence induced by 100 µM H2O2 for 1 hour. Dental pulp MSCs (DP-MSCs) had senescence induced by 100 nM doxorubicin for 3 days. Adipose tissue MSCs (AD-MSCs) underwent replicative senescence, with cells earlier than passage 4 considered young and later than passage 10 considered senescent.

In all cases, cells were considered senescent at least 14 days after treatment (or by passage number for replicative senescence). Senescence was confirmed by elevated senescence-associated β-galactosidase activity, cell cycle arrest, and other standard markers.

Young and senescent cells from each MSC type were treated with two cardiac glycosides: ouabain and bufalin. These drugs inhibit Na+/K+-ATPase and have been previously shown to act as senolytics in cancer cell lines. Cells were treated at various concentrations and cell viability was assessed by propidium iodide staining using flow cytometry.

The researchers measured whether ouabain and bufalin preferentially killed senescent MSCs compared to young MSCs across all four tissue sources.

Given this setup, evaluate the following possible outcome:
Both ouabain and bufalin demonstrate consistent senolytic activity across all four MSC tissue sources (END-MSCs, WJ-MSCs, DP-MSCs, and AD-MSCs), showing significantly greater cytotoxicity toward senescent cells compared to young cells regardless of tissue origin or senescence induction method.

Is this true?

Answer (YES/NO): NO